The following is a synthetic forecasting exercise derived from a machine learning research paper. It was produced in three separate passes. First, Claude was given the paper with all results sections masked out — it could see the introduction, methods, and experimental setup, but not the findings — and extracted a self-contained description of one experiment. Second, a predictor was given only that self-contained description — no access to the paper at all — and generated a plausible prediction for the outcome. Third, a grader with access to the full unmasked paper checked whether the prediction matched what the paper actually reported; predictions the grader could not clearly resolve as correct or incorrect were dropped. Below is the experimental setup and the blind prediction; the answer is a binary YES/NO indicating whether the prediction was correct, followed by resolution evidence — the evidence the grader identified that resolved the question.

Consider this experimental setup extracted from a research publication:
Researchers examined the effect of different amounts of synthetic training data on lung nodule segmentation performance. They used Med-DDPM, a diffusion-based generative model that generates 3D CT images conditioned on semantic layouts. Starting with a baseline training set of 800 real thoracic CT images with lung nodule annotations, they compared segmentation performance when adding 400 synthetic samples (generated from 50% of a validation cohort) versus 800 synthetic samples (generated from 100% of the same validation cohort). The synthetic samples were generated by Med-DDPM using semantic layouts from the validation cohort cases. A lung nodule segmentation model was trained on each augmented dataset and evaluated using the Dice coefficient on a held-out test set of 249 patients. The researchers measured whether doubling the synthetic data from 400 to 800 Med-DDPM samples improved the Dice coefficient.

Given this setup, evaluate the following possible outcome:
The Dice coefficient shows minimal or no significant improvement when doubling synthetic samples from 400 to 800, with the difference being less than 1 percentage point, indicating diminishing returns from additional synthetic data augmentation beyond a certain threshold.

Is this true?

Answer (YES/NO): NO